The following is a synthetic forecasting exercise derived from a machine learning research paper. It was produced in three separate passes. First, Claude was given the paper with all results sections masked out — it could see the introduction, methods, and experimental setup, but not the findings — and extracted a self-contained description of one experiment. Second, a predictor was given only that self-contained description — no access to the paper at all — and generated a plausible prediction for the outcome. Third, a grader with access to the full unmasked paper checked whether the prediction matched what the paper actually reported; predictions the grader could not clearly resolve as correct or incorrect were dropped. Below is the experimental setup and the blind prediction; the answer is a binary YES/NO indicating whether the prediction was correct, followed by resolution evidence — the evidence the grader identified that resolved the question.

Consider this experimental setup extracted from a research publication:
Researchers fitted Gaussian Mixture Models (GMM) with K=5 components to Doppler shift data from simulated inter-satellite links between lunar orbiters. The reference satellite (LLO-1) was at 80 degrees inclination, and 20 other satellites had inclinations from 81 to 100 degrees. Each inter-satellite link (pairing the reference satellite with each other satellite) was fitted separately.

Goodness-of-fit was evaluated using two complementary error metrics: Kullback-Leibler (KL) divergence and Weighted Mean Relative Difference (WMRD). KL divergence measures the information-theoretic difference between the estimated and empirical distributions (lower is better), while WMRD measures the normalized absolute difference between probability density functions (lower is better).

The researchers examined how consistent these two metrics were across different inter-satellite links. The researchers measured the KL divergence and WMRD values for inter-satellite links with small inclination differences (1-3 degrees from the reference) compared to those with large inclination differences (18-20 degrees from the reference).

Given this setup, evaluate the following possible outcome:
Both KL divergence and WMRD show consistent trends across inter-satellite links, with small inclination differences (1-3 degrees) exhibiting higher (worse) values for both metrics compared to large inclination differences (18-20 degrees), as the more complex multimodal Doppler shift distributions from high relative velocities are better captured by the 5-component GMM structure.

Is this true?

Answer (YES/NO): NO